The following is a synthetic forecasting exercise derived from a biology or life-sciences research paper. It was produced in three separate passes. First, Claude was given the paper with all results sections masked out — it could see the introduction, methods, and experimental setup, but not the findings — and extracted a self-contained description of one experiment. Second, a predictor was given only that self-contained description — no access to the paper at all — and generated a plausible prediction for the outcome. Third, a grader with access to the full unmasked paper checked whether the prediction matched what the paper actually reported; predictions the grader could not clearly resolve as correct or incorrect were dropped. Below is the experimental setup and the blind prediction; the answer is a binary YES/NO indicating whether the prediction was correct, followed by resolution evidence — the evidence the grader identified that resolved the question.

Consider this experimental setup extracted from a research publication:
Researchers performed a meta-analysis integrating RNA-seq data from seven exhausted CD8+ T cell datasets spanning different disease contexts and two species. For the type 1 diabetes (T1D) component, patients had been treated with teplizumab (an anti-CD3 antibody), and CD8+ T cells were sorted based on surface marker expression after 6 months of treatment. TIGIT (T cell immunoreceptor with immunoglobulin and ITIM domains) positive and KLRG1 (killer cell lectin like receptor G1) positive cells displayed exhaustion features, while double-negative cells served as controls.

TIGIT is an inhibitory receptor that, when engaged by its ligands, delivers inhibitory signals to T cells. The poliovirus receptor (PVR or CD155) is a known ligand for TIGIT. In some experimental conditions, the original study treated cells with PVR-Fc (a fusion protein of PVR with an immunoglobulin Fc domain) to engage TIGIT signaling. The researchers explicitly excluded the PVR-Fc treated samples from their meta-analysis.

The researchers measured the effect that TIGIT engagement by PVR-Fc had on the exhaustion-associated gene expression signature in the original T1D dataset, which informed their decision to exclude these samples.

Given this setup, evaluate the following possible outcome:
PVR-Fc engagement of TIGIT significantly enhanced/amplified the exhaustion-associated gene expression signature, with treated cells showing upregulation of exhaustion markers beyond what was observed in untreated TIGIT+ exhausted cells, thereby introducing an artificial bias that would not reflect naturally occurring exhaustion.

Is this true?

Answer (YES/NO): NO